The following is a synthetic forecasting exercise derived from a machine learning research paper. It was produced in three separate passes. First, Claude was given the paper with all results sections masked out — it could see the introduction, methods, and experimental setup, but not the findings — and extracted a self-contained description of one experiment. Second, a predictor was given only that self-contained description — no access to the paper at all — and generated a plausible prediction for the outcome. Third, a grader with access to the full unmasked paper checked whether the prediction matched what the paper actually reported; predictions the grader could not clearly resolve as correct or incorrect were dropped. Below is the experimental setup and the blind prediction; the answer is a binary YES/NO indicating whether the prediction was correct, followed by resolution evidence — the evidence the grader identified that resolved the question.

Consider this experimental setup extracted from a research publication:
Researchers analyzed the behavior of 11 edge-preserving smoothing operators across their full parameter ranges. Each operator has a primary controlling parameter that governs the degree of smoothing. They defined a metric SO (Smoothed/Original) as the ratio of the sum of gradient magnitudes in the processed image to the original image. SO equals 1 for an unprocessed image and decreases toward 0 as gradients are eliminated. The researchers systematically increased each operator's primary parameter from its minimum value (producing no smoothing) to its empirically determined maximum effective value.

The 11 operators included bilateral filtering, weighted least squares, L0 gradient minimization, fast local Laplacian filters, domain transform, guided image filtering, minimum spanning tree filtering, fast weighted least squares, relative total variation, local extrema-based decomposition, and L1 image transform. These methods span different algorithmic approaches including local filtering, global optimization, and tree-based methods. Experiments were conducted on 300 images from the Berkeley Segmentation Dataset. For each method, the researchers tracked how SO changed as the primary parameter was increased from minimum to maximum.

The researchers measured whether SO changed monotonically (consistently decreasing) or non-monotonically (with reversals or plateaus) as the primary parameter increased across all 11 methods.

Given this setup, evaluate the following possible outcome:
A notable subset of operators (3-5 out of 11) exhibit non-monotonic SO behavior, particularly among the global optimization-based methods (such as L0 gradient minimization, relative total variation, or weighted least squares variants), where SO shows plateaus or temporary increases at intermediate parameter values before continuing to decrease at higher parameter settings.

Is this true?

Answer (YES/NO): NO